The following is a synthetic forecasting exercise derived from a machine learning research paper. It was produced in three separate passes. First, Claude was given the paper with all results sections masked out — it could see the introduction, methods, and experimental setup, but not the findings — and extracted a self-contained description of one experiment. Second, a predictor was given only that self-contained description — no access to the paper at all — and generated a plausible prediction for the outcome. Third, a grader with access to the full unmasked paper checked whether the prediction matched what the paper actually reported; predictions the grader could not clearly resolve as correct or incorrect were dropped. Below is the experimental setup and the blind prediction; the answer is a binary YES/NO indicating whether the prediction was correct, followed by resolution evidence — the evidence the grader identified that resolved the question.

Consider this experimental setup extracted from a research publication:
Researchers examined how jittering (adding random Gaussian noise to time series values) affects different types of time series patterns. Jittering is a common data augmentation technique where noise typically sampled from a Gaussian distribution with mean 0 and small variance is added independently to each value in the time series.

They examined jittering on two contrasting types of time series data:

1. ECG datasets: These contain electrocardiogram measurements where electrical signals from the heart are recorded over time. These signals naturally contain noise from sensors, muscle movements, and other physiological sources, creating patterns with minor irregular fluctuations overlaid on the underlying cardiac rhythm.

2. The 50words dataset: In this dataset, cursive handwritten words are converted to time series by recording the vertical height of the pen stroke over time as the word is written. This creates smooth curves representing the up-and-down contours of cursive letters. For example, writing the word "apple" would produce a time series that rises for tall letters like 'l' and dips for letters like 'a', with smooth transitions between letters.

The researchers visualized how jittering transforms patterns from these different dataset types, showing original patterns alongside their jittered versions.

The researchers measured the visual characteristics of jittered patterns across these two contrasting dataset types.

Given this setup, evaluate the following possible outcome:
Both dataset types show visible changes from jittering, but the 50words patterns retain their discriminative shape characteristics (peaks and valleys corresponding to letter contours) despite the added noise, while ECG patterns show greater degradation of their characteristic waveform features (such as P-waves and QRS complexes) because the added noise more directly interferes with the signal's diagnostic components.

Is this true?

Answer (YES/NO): NO